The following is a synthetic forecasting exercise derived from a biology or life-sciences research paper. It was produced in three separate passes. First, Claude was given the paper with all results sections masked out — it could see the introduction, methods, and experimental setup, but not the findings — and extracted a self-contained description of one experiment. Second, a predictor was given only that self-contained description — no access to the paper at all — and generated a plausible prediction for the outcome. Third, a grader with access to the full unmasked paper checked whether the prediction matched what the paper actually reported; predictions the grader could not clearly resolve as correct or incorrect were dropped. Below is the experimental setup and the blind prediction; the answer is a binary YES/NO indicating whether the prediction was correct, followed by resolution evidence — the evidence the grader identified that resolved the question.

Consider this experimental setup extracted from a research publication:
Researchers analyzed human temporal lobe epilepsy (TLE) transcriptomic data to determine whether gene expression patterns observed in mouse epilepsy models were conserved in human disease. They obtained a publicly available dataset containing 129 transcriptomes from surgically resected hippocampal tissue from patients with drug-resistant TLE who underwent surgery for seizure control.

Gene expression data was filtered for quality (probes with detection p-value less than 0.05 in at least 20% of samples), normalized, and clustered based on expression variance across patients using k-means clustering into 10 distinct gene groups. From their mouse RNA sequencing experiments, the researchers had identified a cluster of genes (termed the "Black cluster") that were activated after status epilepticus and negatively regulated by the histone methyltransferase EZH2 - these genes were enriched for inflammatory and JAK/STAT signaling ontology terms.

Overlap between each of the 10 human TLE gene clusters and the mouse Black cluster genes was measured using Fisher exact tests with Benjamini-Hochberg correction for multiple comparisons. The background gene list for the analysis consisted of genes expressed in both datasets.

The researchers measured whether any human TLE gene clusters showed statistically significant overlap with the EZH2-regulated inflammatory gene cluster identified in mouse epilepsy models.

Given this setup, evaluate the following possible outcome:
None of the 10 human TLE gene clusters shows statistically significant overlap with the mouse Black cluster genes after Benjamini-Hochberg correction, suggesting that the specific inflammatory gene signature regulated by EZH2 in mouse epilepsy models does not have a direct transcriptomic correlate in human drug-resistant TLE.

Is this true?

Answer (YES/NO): NO